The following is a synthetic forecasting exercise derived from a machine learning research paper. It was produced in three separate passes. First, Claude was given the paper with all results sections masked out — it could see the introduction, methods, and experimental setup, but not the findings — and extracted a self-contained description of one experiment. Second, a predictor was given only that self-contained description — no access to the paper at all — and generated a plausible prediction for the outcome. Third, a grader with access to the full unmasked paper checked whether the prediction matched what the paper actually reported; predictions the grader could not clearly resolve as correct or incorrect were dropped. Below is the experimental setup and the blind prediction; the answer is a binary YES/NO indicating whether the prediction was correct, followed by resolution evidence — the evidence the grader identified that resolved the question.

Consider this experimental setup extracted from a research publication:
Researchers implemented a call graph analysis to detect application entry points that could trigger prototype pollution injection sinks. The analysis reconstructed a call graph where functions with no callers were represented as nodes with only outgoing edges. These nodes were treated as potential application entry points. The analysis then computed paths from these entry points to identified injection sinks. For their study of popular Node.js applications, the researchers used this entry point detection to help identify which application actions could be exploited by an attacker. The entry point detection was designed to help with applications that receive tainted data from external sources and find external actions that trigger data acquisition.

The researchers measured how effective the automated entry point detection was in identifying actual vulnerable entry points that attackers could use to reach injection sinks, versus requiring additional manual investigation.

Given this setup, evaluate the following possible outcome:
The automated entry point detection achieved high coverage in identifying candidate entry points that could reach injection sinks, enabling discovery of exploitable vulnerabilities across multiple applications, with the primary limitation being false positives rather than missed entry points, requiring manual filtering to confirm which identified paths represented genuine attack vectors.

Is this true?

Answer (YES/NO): NO